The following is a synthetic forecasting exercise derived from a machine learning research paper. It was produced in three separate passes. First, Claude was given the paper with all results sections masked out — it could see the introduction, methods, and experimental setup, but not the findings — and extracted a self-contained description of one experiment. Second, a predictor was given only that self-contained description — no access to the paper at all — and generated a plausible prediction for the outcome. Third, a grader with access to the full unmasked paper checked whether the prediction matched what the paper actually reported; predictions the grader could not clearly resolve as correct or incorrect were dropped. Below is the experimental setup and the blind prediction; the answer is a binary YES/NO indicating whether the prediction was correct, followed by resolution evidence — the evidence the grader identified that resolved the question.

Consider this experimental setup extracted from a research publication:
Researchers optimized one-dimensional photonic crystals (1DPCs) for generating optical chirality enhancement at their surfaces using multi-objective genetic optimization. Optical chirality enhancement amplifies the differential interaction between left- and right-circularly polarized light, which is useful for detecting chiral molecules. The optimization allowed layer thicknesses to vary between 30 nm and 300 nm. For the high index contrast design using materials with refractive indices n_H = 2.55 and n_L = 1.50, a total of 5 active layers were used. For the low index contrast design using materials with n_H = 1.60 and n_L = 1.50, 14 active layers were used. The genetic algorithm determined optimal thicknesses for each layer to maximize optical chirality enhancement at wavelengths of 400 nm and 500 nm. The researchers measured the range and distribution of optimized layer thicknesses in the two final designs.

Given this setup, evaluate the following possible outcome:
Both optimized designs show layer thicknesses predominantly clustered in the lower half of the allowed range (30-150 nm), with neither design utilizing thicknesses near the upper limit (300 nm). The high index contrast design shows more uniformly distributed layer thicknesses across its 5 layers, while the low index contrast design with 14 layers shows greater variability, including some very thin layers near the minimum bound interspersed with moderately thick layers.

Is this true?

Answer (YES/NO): NO